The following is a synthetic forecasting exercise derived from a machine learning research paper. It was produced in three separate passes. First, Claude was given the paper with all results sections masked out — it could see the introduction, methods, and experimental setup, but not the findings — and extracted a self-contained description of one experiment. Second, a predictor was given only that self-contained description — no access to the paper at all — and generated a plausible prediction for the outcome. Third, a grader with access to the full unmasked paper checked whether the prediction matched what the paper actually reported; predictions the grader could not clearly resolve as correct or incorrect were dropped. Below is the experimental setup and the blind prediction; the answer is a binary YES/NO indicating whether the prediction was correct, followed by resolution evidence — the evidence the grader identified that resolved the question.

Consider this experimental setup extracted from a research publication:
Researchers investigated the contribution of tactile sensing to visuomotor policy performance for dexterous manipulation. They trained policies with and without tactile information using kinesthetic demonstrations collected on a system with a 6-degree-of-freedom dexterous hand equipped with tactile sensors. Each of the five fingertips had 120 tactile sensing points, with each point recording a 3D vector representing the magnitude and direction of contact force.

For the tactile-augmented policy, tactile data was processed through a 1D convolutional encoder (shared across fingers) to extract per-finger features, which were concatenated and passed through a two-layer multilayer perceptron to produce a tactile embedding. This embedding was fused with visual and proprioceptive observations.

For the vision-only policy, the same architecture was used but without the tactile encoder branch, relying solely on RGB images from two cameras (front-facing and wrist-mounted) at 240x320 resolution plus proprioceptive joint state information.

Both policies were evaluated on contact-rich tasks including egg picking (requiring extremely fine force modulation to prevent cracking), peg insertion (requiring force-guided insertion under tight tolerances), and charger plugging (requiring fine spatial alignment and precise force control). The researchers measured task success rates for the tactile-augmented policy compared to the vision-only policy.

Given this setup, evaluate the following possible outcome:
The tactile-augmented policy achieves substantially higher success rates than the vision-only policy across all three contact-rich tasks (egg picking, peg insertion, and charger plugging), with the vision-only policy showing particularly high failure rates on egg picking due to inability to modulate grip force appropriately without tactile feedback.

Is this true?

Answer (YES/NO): NO